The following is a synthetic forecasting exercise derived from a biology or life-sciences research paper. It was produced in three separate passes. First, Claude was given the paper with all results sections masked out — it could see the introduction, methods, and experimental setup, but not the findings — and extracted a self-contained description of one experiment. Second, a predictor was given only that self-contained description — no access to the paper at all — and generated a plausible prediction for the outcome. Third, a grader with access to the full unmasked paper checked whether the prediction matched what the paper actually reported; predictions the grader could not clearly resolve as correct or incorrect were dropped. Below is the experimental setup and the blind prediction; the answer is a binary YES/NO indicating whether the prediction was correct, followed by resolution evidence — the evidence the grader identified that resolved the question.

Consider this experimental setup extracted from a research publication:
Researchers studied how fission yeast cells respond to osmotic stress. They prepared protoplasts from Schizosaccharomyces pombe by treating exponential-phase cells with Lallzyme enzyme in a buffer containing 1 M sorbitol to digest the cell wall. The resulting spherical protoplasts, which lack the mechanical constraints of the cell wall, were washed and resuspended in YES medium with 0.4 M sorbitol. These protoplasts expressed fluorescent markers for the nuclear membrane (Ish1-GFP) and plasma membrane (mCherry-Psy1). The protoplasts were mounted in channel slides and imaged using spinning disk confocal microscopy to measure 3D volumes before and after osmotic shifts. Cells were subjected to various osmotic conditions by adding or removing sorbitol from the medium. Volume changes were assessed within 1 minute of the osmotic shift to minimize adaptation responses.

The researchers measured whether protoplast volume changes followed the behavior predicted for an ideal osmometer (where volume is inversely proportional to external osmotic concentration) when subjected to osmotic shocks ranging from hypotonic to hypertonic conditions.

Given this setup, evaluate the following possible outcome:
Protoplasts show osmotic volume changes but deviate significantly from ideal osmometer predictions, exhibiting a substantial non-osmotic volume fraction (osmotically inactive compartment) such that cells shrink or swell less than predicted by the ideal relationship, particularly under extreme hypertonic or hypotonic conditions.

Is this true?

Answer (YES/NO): NO